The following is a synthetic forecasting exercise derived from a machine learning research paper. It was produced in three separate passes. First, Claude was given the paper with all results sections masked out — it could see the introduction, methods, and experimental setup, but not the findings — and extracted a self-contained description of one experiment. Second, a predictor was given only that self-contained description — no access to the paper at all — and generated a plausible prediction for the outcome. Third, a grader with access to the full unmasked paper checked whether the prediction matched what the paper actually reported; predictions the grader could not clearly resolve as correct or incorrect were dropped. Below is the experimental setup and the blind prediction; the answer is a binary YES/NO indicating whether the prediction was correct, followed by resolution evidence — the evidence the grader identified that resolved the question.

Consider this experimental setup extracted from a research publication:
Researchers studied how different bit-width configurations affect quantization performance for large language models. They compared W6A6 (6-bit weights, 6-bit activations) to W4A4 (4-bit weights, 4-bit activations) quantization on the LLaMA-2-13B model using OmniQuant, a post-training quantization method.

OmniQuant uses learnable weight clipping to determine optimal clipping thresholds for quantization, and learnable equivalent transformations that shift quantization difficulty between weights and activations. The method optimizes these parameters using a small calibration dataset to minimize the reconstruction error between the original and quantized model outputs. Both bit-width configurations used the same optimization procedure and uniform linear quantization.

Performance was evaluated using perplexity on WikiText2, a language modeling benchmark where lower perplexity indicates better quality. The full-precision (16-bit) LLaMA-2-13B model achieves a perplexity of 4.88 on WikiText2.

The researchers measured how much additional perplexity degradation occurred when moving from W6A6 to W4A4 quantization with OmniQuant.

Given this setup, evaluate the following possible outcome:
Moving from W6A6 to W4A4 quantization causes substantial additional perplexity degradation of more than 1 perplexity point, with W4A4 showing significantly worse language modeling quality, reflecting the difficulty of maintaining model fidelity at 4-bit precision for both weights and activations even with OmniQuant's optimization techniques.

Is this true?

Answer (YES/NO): YES